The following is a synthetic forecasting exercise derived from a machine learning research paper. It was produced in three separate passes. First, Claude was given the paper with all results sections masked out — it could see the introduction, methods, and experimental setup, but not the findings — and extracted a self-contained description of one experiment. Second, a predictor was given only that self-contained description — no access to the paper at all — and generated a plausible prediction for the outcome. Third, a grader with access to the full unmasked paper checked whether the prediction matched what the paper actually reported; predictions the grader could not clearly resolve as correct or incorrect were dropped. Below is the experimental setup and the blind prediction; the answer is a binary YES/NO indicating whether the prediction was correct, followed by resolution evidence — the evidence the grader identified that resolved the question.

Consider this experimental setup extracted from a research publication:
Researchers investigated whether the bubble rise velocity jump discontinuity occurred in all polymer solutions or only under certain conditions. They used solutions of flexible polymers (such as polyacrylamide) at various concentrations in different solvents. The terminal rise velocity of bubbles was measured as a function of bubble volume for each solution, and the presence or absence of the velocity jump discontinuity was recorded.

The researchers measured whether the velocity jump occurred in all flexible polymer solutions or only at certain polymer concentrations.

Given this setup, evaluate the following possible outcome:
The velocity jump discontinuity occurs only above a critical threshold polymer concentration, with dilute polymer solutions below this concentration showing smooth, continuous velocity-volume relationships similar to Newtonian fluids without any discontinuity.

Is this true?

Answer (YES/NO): YES